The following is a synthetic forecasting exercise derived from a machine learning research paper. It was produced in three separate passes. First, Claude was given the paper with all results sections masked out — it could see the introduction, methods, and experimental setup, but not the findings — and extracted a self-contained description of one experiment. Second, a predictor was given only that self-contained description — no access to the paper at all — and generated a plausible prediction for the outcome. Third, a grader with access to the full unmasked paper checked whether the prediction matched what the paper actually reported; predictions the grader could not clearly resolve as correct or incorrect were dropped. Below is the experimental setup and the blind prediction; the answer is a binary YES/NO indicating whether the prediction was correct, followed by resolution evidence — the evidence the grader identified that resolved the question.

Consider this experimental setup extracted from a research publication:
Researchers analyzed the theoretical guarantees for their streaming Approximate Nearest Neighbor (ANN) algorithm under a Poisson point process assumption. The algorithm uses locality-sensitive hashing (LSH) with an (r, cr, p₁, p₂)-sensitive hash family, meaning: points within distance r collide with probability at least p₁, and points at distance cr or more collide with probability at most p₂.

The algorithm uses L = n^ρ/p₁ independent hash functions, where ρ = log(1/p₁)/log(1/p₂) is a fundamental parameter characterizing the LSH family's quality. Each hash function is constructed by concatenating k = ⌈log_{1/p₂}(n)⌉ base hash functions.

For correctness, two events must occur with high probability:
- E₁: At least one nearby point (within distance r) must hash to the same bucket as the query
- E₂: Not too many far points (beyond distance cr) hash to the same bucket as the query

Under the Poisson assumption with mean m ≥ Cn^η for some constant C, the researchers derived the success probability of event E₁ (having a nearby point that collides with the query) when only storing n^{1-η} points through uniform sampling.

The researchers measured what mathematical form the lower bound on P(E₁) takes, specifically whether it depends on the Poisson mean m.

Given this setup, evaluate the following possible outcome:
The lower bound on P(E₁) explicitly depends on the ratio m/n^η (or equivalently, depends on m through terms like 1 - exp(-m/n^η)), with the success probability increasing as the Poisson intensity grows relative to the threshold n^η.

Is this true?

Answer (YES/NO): YES